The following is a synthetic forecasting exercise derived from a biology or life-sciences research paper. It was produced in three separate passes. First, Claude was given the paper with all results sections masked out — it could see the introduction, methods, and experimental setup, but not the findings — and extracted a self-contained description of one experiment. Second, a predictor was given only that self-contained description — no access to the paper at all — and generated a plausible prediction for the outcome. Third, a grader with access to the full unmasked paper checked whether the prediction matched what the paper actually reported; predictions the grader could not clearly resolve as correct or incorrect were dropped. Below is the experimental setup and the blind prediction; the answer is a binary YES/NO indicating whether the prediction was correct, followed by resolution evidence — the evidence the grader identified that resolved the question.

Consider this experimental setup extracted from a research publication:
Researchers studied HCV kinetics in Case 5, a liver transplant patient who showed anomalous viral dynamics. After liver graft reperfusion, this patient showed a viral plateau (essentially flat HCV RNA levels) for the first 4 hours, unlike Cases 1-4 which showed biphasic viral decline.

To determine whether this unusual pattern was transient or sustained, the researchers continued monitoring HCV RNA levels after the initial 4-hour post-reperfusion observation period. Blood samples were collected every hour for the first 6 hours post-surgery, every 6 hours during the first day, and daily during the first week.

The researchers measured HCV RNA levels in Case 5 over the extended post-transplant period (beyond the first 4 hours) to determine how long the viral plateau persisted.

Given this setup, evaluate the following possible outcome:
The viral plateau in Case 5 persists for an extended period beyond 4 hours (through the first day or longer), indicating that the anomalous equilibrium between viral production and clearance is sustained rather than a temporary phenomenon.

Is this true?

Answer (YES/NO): YES